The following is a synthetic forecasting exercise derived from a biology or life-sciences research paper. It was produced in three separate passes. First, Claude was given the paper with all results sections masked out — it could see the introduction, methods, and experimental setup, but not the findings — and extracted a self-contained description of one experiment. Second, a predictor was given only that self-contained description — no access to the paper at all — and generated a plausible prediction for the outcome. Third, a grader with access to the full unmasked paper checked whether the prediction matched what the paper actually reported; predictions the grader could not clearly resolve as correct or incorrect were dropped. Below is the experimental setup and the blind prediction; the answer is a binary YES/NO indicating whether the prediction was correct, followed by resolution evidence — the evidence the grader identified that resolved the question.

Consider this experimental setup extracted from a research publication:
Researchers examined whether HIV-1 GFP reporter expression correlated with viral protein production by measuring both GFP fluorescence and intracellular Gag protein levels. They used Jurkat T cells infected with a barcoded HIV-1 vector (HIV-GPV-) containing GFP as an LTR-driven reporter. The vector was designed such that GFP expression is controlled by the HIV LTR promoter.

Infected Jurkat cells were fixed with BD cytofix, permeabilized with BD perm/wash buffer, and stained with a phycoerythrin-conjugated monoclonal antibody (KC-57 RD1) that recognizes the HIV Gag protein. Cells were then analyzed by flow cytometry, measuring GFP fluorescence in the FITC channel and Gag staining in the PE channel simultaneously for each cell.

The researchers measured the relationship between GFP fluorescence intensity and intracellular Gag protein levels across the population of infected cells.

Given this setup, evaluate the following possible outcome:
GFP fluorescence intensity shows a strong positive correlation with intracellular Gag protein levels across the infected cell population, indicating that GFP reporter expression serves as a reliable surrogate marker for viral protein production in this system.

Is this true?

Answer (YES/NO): YES